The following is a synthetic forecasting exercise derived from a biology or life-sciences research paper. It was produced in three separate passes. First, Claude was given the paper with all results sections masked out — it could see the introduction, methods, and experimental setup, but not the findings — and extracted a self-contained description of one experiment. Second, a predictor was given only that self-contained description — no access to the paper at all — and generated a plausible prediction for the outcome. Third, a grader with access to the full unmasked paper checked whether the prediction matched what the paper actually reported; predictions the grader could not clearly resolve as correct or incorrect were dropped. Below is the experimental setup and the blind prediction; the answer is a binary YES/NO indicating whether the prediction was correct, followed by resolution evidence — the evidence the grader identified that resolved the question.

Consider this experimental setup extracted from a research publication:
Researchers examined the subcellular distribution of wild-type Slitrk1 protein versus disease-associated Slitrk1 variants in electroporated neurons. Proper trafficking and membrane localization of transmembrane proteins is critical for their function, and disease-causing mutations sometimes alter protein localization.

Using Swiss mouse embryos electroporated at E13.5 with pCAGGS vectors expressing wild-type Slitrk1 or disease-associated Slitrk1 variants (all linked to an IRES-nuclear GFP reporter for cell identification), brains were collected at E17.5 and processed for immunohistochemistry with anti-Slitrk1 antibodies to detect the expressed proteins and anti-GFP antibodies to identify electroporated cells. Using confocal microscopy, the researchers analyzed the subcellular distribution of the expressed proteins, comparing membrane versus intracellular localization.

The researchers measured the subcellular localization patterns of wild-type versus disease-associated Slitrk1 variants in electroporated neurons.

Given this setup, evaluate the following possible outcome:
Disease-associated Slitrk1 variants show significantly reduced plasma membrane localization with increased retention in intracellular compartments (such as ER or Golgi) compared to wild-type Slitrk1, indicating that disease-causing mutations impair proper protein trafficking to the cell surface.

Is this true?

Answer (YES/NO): NO